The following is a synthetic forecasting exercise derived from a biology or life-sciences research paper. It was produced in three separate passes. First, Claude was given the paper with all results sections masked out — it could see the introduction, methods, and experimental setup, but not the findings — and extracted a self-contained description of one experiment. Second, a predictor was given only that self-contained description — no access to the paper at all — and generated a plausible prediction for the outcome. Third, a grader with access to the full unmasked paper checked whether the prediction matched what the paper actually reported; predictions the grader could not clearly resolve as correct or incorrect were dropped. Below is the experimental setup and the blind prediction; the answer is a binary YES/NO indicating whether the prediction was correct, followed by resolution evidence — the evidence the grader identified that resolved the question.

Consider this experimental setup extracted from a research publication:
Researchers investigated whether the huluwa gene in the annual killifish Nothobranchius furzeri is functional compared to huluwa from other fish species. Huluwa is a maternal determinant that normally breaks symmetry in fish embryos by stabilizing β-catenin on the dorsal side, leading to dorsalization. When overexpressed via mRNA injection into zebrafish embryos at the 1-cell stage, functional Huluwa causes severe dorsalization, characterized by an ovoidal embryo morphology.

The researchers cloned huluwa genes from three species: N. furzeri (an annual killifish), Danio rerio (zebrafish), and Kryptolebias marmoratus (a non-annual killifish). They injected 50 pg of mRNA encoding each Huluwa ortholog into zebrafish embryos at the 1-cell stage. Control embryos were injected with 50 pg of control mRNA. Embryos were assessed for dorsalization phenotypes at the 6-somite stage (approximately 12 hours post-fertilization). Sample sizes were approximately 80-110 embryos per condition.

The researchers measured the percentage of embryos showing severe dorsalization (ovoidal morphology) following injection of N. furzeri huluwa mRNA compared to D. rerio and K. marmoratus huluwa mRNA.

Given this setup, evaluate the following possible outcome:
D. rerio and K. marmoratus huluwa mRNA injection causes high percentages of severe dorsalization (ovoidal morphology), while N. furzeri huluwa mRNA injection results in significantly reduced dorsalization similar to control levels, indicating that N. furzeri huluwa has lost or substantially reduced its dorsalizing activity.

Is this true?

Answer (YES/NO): YES